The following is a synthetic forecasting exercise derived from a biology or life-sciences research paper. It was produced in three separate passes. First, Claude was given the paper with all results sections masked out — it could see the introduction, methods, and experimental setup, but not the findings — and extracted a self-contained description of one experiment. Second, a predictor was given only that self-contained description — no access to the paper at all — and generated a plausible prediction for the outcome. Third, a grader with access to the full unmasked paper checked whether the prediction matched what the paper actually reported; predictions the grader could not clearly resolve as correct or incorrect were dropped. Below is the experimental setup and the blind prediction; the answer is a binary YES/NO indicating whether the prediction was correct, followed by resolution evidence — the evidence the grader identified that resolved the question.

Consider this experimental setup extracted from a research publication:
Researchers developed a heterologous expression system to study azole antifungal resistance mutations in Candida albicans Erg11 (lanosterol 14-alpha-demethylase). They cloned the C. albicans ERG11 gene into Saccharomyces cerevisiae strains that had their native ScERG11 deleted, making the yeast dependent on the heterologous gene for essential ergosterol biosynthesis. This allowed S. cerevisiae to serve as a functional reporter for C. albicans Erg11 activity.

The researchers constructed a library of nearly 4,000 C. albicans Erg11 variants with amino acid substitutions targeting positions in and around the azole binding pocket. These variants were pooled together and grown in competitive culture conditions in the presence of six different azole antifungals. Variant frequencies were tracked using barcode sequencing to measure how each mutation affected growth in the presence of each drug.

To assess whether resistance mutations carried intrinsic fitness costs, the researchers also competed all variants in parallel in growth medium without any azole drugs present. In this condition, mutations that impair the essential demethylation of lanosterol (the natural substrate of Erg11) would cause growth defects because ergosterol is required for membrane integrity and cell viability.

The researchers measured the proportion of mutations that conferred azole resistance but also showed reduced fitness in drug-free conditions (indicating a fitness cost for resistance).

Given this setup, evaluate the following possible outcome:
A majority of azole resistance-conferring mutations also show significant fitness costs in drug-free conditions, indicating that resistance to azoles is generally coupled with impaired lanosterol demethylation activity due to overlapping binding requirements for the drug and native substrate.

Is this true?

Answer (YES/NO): NO